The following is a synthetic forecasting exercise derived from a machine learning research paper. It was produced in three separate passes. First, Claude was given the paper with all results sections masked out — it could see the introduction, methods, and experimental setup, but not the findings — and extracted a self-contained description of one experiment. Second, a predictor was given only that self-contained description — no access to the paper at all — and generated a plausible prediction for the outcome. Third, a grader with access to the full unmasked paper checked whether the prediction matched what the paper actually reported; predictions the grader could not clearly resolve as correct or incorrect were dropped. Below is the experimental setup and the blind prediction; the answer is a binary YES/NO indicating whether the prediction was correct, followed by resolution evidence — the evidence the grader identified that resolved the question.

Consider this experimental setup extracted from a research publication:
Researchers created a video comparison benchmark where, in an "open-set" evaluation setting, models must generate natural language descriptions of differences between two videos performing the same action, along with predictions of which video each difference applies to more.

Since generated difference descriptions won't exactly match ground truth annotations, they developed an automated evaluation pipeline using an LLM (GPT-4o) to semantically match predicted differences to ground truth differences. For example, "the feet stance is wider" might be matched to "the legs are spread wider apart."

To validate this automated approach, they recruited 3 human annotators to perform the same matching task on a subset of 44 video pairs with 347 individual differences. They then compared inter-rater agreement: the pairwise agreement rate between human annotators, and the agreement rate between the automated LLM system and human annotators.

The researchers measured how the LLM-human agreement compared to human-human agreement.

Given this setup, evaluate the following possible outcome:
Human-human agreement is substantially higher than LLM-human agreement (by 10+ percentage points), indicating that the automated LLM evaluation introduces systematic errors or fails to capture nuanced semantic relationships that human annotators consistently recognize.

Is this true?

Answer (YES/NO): NO